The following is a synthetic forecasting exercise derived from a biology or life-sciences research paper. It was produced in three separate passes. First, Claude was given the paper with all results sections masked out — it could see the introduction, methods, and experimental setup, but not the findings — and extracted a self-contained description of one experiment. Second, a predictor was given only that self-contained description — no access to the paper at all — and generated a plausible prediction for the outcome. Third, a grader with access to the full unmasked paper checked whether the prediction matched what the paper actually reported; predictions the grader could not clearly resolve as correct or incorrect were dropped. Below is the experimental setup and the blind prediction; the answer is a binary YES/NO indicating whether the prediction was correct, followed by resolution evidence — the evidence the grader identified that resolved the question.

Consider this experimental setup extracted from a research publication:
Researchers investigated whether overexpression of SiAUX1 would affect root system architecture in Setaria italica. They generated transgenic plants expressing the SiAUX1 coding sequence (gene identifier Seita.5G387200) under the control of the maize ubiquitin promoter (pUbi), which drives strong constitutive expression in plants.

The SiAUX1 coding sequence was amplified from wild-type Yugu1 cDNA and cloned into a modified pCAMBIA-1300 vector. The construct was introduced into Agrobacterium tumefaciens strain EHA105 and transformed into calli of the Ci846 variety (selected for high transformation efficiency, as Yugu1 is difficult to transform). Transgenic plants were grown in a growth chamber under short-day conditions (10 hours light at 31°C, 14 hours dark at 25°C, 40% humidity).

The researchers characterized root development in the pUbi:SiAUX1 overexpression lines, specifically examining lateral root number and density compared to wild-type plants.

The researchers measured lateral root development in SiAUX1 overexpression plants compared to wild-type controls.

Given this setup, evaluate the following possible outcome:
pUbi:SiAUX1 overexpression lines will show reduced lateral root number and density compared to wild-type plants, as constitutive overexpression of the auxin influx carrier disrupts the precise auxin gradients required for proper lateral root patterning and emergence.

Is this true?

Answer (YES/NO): NO